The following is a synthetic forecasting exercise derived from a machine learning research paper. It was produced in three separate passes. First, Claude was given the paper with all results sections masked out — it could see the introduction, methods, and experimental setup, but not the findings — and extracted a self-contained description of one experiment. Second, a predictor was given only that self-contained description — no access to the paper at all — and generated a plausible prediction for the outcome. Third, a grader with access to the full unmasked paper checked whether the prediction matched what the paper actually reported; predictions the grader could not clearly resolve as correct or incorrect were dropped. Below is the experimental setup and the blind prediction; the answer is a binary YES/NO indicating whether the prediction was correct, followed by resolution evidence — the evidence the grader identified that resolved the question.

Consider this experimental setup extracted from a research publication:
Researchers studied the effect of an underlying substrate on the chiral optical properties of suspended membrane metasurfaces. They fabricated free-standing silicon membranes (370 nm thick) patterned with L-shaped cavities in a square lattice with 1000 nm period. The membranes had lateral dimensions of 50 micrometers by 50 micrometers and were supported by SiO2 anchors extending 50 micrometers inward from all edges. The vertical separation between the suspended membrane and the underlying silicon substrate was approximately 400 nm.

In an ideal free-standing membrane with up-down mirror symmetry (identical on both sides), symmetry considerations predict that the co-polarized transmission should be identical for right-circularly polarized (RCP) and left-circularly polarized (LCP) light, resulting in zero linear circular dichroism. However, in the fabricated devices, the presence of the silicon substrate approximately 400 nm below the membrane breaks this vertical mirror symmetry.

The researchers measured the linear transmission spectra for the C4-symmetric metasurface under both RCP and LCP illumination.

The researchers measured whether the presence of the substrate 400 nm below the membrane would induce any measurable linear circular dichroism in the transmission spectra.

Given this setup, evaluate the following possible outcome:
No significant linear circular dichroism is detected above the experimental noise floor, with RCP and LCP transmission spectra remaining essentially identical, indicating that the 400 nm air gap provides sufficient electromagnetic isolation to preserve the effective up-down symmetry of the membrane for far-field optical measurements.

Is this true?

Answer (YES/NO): NO